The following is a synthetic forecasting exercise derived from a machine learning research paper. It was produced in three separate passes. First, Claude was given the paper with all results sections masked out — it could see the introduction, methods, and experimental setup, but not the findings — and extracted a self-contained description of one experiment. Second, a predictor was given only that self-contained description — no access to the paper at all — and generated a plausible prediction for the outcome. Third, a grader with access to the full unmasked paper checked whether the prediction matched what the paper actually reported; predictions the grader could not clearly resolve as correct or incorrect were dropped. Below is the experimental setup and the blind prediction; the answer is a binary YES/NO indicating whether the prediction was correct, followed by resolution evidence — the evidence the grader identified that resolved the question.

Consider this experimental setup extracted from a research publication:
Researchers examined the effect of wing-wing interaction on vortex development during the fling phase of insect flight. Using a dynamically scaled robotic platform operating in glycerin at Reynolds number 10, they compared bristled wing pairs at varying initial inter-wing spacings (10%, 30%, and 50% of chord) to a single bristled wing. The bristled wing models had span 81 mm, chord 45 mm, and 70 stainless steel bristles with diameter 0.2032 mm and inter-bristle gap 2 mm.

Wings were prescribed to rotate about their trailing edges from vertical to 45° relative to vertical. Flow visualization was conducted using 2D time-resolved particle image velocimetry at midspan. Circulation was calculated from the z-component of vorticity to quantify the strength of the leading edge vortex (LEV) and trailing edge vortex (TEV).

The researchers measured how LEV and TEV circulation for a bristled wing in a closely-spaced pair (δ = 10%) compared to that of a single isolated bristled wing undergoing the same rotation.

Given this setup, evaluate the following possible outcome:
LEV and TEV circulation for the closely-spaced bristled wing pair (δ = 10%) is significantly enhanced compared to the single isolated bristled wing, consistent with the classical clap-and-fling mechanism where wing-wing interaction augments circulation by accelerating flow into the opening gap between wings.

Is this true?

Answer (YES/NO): NO